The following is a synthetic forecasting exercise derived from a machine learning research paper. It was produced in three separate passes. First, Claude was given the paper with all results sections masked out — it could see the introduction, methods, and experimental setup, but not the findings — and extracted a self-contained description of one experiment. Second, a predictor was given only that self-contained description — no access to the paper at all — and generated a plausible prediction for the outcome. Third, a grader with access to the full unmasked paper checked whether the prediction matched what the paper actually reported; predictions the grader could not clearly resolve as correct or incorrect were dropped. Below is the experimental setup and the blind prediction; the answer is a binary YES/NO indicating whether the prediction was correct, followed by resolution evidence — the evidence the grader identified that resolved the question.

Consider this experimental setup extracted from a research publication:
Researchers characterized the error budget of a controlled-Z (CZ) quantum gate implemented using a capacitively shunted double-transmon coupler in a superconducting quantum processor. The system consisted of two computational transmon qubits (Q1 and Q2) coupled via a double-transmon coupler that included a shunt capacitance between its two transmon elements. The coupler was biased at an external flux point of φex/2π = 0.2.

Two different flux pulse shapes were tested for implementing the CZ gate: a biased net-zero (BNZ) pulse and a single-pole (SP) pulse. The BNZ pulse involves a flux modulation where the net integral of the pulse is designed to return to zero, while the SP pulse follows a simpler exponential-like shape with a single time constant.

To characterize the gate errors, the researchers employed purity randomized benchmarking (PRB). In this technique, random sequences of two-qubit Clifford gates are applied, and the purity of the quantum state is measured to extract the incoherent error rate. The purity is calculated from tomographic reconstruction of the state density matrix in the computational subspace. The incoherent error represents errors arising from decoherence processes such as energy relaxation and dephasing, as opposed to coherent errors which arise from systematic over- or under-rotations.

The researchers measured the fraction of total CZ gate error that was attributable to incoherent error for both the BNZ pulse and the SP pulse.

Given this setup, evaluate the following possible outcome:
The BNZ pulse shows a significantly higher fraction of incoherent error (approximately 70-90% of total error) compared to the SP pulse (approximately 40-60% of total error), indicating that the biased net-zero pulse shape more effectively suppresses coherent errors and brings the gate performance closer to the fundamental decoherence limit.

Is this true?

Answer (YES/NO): YES